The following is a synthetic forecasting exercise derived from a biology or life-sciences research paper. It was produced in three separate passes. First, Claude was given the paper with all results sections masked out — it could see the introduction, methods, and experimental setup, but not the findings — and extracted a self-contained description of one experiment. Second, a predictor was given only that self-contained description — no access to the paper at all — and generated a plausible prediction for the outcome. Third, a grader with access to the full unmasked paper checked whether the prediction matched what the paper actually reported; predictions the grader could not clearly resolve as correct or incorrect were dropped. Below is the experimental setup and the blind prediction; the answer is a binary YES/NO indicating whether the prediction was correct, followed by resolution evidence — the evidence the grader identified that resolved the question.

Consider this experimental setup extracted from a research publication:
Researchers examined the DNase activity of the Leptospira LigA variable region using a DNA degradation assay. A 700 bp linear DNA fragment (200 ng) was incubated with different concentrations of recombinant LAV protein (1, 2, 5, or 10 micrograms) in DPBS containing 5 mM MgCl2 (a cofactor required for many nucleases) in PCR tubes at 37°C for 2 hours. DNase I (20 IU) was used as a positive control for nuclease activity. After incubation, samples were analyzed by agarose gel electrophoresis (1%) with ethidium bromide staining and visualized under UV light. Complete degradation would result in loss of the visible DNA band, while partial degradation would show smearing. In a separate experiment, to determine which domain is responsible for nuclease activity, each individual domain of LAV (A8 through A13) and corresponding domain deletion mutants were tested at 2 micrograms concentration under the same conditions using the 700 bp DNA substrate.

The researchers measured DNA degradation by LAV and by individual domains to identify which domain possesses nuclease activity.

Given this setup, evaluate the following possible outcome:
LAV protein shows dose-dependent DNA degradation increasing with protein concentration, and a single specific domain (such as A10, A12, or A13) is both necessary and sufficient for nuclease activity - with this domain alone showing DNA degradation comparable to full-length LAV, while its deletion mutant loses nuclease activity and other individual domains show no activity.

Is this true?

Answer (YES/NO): NO